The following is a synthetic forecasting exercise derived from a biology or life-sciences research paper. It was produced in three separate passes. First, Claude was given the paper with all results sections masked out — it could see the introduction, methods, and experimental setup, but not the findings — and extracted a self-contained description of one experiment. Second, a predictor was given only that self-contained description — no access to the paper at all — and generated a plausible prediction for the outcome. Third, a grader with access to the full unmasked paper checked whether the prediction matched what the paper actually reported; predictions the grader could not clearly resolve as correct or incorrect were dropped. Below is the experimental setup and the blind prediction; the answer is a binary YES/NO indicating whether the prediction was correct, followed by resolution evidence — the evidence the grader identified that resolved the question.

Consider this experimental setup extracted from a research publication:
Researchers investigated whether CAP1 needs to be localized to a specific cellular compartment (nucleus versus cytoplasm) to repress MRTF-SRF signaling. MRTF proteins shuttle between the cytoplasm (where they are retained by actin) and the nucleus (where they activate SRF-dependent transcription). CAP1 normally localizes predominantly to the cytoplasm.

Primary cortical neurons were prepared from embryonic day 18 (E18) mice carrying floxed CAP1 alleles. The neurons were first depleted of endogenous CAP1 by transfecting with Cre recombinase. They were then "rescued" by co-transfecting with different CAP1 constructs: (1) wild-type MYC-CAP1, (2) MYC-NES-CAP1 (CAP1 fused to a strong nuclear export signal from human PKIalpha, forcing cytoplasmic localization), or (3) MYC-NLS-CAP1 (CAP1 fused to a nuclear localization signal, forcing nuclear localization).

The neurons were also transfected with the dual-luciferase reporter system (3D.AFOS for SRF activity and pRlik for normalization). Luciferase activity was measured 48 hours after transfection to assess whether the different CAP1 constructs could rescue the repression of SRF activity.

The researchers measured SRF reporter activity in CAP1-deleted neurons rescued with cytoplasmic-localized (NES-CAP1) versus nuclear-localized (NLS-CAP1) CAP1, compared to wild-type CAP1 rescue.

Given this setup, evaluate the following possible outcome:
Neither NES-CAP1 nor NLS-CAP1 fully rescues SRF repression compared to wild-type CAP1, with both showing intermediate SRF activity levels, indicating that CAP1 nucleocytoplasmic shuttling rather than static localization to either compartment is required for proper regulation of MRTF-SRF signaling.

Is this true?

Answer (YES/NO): NO